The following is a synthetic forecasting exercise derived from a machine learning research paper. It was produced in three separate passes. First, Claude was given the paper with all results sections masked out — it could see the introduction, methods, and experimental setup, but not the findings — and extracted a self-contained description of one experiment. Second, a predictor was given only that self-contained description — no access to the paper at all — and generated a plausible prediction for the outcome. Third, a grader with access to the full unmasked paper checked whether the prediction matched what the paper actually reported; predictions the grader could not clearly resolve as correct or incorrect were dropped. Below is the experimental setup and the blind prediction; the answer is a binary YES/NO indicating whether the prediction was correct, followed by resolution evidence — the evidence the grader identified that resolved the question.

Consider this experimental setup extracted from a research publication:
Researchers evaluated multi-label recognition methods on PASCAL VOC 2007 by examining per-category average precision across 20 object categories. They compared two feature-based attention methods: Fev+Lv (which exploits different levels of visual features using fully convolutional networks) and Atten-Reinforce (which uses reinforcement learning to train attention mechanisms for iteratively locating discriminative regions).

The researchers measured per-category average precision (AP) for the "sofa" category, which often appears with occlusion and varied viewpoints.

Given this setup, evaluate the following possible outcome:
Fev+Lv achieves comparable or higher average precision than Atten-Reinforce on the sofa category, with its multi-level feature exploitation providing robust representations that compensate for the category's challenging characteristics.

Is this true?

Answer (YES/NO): NO